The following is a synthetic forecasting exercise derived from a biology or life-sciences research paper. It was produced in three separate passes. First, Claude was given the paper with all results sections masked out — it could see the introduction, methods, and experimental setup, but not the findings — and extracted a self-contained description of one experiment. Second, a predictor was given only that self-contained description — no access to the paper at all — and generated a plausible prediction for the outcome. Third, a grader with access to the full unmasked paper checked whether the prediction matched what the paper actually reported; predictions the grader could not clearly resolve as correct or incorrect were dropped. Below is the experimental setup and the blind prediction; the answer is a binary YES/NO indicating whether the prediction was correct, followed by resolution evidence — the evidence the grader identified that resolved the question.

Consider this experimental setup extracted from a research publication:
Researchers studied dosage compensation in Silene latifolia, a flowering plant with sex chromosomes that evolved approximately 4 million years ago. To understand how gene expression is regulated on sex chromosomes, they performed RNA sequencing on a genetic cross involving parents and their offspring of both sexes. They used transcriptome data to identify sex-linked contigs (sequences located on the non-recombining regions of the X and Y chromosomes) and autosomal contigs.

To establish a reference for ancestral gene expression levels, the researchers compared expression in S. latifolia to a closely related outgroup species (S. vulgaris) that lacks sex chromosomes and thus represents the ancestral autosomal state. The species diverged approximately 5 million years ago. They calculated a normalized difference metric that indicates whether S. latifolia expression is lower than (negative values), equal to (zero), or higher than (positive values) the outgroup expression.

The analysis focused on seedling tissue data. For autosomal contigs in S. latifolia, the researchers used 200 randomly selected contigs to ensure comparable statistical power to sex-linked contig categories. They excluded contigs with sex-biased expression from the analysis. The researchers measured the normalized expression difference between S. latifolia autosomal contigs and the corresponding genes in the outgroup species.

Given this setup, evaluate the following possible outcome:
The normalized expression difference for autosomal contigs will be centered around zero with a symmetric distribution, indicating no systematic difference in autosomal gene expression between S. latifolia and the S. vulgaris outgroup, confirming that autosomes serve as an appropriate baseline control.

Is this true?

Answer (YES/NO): YES